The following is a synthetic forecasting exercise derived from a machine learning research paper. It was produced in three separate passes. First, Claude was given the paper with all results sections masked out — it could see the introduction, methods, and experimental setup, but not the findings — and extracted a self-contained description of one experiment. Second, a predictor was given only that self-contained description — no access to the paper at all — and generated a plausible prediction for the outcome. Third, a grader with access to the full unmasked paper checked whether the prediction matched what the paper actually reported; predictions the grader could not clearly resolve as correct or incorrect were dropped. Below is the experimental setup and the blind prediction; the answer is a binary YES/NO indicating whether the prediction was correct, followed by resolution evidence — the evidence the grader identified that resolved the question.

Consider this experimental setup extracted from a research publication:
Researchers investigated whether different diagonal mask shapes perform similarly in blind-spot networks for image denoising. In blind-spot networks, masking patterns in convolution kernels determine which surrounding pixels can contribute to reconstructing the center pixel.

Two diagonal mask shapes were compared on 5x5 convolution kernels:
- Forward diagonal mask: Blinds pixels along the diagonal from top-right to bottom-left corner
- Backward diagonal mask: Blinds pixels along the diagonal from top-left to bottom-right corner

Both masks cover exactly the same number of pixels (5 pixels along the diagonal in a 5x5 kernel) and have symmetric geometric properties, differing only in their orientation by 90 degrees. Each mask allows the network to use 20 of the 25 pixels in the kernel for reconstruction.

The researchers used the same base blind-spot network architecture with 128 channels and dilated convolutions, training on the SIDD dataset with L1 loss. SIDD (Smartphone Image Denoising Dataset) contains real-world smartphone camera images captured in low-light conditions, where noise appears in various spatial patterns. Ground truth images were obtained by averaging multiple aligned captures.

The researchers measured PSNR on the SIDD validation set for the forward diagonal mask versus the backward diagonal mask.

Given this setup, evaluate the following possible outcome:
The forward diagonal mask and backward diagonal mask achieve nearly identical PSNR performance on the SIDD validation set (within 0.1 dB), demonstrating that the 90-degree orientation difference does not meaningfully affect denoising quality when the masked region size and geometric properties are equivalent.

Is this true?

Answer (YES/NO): NO